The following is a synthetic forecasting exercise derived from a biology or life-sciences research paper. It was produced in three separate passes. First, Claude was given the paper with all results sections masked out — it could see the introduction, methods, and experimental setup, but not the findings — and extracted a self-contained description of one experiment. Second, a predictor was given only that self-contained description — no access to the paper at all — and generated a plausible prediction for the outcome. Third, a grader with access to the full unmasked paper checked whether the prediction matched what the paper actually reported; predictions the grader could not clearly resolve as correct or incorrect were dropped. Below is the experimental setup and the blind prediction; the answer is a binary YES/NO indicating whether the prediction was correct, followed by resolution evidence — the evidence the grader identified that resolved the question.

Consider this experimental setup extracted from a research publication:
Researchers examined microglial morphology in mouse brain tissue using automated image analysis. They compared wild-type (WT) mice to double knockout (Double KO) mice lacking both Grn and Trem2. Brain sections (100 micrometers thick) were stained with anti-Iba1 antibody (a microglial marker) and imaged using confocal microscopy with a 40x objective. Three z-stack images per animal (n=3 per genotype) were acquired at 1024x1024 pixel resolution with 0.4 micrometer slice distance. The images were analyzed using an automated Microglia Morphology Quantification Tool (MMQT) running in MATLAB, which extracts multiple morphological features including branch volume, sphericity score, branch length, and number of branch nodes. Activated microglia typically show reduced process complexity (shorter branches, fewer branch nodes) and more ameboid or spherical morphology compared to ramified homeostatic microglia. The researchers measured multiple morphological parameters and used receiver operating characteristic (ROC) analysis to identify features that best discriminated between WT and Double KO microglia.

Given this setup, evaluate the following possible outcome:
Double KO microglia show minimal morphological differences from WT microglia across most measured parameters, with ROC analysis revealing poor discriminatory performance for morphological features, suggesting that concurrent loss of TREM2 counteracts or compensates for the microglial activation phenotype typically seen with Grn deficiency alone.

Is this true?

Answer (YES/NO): NO